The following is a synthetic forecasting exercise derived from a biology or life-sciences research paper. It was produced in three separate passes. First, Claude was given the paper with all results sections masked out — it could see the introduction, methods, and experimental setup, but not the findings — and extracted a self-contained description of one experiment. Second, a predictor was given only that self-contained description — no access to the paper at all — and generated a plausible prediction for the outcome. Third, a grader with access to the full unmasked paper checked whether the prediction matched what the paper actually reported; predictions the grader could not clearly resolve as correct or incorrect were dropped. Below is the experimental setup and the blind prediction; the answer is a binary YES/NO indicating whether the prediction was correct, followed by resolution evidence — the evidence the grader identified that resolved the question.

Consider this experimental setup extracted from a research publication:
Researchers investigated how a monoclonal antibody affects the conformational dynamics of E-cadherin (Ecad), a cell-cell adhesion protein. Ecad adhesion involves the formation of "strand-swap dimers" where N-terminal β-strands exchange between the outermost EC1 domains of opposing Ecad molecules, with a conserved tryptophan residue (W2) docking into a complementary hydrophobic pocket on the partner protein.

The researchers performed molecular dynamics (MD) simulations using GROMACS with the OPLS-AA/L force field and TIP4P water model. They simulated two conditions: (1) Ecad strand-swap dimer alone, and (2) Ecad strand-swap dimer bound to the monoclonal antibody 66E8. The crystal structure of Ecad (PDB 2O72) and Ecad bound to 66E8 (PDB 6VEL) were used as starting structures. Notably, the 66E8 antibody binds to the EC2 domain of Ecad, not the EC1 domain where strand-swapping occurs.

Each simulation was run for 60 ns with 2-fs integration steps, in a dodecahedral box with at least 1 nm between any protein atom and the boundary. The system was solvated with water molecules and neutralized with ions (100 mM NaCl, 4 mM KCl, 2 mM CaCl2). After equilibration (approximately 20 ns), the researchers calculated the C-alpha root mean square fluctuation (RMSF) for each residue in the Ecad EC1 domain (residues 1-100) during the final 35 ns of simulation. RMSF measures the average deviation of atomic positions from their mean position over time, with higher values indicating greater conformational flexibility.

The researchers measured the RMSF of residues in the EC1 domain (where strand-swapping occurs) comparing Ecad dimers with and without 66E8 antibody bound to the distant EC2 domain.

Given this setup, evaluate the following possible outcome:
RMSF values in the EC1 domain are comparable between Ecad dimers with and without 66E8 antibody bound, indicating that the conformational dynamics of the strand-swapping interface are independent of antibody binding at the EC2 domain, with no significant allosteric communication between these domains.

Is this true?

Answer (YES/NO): NO